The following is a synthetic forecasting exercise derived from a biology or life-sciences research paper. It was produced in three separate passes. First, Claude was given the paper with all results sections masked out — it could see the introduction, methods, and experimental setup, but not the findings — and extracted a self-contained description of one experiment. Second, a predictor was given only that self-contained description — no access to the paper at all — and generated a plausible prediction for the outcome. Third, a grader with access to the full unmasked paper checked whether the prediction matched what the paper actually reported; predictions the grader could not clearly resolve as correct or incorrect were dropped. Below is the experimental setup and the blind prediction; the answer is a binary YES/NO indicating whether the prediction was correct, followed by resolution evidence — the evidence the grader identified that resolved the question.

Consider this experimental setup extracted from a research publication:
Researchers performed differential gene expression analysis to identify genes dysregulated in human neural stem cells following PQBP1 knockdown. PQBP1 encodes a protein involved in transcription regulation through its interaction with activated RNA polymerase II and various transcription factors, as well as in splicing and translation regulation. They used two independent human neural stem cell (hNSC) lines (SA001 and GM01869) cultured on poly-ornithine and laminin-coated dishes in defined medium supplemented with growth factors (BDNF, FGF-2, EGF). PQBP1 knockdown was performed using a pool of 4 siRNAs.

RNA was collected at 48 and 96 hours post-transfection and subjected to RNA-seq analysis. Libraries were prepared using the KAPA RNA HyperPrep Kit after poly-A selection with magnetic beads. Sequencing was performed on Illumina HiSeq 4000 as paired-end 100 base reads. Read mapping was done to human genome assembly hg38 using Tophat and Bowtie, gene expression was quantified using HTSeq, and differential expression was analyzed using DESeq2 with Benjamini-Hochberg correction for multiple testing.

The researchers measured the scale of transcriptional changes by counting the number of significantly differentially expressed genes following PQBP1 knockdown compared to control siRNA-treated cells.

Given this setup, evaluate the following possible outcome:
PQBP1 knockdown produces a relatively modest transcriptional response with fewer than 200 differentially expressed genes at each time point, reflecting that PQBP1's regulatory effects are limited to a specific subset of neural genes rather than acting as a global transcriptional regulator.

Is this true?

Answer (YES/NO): YES